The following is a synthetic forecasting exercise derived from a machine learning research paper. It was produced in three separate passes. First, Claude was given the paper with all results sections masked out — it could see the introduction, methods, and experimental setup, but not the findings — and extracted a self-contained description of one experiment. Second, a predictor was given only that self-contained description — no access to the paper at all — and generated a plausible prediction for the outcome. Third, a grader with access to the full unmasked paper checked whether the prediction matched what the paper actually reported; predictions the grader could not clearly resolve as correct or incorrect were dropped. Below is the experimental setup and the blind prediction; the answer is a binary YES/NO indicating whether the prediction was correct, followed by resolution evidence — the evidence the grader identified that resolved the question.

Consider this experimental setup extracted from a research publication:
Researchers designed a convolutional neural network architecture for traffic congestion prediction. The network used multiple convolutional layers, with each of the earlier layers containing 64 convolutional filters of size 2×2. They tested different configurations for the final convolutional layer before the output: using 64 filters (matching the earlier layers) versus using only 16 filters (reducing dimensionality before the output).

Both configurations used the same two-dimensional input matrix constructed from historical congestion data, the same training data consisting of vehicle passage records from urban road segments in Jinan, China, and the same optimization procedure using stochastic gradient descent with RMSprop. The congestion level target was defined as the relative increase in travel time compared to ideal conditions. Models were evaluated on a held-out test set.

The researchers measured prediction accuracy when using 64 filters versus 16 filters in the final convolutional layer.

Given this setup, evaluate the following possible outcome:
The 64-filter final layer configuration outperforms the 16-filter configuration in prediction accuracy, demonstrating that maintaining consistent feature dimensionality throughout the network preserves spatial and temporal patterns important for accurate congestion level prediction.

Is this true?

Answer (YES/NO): NO